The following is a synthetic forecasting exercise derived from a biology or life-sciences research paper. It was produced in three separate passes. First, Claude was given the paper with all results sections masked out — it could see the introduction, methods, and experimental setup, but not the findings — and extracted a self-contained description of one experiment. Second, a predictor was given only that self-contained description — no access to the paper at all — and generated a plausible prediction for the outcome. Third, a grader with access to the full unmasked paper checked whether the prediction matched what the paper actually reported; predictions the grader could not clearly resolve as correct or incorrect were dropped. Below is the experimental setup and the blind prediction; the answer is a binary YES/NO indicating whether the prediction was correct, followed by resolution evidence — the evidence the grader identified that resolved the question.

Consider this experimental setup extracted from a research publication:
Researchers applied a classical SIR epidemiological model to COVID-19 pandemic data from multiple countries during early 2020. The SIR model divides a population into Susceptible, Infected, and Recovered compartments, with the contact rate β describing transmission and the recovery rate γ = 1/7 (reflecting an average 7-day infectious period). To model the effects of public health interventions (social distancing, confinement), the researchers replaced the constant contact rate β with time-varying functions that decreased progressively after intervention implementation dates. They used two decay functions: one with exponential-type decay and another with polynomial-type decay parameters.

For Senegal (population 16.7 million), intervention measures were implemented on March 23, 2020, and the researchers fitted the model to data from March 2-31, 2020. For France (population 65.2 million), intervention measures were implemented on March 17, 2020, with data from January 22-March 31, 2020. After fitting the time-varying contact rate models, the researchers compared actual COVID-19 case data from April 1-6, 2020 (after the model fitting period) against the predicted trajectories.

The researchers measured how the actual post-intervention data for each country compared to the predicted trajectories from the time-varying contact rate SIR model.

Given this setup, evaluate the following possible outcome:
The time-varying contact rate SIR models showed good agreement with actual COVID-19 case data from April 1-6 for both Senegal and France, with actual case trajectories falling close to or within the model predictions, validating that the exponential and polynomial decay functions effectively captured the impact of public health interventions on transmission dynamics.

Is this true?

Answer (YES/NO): NO